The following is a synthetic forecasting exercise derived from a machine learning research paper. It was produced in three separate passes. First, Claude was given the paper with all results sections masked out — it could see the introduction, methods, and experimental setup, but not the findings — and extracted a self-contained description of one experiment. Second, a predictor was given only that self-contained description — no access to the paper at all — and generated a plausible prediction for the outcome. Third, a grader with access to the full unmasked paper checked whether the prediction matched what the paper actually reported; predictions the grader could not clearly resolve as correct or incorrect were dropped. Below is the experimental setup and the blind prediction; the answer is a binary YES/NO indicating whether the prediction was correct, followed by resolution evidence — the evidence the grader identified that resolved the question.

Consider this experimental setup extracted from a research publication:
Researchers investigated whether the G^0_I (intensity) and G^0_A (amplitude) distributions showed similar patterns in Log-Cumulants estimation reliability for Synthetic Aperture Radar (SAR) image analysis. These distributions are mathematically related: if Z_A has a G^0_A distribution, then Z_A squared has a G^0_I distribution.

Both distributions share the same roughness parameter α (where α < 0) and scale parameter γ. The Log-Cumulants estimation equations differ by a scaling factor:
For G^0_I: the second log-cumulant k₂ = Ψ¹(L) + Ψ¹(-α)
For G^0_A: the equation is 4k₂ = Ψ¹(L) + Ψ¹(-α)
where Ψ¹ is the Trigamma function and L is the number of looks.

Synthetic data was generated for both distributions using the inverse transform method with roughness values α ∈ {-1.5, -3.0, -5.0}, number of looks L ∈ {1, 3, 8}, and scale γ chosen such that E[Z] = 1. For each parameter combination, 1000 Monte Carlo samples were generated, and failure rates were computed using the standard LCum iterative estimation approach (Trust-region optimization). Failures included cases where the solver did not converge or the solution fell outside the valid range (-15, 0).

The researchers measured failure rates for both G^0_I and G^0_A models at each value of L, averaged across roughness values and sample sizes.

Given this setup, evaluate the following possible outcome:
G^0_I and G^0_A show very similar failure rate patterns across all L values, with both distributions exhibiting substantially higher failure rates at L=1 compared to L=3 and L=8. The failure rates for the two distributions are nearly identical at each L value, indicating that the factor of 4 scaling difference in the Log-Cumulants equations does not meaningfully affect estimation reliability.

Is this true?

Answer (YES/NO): YES